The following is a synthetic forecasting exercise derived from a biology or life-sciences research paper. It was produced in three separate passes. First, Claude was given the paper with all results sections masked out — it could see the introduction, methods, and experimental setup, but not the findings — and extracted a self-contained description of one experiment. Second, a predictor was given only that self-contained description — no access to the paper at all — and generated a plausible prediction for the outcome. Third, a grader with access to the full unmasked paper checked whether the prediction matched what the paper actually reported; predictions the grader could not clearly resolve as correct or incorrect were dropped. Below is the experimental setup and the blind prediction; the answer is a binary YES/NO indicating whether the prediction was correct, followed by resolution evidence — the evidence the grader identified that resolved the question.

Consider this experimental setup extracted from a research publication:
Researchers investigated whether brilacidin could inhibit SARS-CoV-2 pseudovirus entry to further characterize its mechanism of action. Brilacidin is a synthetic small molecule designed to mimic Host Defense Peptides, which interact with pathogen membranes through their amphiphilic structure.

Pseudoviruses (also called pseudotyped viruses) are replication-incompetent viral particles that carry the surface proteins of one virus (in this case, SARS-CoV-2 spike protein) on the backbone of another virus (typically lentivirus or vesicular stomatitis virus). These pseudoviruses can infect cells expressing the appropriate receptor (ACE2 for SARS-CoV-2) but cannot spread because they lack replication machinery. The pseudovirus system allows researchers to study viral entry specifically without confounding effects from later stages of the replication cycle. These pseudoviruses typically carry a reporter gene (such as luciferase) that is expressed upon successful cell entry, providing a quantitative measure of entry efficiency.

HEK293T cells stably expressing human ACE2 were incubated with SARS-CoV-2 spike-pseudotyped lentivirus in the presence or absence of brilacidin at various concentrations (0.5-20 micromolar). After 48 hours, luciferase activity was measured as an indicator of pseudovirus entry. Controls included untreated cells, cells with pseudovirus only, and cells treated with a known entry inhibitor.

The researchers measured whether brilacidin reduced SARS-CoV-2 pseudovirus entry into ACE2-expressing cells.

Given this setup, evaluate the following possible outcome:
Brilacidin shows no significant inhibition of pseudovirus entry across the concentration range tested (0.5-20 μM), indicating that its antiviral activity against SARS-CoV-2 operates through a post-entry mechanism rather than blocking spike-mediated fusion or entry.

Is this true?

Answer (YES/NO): NO